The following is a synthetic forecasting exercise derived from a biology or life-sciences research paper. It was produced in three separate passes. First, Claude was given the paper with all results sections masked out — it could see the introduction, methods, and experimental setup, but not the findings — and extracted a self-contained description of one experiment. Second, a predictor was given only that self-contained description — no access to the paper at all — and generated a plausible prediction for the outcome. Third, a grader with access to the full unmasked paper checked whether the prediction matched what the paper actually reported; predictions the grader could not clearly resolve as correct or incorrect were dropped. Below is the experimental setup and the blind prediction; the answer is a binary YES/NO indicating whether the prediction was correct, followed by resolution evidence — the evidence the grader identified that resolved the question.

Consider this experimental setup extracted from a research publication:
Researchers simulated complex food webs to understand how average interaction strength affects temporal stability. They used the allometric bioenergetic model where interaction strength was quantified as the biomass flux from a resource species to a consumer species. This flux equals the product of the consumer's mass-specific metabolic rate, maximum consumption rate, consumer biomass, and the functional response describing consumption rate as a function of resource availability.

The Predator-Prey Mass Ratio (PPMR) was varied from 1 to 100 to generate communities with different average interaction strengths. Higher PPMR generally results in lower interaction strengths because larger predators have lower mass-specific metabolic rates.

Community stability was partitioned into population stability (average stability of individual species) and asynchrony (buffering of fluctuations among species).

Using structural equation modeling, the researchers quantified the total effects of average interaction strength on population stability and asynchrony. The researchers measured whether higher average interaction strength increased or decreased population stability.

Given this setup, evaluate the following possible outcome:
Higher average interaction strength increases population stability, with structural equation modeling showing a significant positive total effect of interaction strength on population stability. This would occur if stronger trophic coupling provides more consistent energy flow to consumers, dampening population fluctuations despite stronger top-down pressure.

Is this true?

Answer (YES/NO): YES